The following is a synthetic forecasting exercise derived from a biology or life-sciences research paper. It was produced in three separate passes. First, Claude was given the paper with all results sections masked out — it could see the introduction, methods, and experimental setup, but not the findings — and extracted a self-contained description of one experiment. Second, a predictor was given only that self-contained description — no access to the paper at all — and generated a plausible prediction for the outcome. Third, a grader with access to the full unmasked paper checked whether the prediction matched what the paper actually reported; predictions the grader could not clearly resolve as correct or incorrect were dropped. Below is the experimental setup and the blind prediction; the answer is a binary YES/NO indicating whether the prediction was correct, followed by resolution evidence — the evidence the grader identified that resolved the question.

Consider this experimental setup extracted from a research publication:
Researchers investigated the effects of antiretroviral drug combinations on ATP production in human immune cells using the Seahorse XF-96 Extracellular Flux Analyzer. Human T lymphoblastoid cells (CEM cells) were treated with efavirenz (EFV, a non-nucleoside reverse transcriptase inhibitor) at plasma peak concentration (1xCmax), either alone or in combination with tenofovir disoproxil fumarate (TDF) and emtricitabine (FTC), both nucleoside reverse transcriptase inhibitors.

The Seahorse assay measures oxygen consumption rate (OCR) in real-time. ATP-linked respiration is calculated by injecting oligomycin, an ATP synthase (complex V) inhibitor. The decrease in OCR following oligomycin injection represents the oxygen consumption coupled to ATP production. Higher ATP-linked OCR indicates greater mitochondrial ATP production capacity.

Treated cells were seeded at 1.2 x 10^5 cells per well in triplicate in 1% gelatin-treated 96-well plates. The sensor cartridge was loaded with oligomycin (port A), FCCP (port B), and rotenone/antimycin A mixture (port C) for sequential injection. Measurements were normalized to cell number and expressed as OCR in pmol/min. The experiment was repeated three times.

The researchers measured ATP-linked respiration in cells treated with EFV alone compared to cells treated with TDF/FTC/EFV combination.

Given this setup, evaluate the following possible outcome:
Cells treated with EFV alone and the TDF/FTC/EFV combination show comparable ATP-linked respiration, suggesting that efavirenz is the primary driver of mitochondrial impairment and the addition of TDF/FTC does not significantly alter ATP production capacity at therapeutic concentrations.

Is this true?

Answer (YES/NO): NO